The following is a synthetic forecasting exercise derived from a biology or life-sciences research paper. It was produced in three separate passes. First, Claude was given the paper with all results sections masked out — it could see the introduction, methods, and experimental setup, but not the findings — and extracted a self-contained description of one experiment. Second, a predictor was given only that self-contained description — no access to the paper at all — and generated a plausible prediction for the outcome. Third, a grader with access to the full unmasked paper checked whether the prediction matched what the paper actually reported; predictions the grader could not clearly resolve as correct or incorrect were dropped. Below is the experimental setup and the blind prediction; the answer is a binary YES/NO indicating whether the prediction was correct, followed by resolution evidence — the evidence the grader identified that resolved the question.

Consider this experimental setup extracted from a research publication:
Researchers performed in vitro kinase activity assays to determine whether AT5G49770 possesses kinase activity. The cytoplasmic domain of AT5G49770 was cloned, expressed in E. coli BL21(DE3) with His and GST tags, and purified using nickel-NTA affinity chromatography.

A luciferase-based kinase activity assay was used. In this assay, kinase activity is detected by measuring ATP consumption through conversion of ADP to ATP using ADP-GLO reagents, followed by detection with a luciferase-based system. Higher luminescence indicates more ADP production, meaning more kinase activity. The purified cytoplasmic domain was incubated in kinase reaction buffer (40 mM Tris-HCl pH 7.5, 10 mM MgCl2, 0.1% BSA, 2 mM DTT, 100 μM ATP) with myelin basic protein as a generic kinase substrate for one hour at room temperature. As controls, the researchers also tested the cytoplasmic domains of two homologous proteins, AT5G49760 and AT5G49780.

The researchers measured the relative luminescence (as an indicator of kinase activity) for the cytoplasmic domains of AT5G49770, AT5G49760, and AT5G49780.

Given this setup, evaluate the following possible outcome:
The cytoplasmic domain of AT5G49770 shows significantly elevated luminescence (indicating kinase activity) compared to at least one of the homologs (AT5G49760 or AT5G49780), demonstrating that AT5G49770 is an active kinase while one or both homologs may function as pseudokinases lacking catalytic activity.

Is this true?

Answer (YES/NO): YES